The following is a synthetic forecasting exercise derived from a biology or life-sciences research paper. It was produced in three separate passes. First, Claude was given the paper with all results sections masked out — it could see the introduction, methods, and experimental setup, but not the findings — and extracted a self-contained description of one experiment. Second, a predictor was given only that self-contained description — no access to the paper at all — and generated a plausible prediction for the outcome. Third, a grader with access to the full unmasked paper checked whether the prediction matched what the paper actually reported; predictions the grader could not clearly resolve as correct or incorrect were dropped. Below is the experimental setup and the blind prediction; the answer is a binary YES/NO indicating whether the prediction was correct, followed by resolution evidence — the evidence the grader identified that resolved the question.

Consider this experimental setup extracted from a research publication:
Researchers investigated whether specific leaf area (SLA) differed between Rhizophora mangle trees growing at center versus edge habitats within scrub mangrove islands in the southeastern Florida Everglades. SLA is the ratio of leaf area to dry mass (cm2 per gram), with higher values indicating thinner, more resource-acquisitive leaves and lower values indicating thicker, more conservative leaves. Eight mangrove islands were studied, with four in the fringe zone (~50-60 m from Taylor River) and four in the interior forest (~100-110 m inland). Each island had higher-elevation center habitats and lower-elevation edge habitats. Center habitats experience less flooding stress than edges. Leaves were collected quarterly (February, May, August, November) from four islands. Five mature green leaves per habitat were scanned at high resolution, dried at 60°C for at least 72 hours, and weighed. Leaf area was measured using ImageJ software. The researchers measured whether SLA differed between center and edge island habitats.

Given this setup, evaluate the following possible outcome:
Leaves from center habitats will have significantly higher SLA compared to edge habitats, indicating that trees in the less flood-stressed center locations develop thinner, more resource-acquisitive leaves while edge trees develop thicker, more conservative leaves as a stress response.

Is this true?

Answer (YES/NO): NO